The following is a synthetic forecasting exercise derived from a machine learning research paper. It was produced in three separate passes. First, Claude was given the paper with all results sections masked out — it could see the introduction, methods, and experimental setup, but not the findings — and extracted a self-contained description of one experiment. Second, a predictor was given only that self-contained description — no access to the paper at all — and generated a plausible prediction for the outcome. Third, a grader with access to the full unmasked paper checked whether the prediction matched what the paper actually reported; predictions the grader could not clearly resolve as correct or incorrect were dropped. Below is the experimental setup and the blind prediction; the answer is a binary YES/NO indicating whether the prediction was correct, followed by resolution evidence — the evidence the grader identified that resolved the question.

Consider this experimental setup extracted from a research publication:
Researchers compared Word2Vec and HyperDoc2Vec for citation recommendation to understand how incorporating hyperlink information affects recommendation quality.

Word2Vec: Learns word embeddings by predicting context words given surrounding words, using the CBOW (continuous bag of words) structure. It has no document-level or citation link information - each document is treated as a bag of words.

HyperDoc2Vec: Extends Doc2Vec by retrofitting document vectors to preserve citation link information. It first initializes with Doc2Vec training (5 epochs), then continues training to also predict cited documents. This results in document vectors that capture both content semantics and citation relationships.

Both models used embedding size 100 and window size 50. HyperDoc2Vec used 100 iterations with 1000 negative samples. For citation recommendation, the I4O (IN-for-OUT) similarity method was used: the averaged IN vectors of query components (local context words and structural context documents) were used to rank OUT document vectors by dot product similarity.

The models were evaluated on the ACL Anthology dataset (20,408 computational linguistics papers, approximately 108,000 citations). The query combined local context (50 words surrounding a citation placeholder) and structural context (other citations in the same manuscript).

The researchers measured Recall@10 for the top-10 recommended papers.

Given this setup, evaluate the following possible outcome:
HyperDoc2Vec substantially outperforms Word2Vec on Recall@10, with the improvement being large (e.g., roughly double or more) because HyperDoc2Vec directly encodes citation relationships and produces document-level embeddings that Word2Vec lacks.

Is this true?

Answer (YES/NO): NO